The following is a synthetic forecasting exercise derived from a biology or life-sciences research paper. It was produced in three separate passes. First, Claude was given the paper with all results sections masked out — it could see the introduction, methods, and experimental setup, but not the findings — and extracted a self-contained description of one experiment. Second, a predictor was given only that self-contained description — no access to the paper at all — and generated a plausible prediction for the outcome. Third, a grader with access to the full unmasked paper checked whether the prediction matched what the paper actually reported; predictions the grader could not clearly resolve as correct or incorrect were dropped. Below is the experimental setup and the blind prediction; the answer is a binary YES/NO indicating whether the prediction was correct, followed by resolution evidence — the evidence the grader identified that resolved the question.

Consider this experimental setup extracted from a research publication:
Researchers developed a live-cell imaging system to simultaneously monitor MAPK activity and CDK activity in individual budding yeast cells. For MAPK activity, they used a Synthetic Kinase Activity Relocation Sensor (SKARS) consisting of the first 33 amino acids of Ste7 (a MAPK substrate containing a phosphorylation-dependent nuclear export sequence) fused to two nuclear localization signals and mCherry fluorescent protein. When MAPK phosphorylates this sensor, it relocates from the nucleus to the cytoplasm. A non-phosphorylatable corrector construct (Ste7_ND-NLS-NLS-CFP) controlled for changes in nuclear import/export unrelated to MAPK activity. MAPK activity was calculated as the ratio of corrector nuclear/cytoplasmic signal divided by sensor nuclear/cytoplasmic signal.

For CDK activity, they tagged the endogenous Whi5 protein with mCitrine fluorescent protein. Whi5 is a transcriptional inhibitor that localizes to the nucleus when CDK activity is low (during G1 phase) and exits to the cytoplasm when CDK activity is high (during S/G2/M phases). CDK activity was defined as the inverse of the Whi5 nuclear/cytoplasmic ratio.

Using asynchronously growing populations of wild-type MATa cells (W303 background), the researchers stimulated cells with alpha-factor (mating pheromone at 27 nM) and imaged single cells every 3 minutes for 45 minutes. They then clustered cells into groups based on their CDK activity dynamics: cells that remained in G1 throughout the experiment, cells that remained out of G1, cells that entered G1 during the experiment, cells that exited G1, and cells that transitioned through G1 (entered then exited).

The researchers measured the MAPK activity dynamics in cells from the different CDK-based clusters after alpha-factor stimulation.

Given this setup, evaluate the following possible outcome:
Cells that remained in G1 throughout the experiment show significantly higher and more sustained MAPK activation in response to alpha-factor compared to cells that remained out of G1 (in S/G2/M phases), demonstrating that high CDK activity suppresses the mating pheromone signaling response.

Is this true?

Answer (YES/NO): YES